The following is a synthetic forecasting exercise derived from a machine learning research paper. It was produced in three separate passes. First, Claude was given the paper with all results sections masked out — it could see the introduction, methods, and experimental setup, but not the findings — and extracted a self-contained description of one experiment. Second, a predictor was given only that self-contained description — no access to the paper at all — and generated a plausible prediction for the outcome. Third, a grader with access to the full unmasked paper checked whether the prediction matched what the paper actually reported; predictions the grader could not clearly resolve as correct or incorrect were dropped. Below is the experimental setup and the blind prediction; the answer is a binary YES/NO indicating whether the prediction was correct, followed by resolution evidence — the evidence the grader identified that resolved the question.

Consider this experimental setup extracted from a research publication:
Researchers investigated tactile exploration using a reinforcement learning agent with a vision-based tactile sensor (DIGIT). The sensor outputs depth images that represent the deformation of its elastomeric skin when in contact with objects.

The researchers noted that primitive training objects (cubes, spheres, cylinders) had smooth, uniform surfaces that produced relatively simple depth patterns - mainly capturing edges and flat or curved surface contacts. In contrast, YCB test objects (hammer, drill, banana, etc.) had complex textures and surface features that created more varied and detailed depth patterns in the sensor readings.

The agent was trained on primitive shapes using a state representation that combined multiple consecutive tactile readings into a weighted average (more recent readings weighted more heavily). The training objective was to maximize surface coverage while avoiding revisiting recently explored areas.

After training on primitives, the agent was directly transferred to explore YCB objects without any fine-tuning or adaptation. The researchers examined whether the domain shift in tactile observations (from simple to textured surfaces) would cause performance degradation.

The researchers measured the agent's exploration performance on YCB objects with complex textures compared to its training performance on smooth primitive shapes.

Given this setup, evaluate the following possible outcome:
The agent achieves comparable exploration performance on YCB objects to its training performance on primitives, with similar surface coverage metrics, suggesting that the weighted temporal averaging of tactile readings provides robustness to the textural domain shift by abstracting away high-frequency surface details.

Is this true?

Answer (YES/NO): NO